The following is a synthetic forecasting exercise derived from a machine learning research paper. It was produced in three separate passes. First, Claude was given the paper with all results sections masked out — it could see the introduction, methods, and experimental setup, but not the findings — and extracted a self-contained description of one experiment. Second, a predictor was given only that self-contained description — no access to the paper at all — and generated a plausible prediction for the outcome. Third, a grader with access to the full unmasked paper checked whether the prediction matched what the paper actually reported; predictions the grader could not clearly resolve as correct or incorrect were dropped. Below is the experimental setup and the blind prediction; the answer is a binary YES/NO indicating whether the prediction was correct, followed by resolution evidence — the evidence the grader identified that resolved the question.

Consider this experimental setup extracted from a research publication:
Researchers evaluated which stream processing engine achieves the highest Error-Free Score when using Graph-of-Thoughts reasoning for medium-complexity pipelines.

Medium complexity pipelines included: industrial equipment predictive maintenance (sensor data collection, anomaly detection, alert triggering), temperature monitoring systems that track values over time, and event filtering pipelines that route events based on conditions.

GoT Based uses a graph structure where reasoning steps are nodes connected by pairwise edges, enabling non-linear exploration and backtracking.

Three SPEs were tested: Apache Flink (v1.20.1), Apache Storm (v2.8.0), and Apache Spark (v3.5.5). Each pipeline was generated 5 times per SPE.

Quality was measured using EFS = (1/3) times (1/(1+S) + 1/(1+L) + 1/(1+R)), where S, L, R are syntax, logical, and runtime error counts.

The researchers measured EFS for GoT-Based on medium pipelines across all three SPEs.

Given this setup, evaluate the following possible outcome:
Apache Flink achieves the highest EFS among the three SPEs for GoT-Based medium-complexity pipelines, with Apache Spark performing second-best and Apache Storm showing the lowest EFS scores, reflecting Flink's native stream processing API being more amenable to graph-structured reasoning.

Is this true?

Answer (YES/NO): NO